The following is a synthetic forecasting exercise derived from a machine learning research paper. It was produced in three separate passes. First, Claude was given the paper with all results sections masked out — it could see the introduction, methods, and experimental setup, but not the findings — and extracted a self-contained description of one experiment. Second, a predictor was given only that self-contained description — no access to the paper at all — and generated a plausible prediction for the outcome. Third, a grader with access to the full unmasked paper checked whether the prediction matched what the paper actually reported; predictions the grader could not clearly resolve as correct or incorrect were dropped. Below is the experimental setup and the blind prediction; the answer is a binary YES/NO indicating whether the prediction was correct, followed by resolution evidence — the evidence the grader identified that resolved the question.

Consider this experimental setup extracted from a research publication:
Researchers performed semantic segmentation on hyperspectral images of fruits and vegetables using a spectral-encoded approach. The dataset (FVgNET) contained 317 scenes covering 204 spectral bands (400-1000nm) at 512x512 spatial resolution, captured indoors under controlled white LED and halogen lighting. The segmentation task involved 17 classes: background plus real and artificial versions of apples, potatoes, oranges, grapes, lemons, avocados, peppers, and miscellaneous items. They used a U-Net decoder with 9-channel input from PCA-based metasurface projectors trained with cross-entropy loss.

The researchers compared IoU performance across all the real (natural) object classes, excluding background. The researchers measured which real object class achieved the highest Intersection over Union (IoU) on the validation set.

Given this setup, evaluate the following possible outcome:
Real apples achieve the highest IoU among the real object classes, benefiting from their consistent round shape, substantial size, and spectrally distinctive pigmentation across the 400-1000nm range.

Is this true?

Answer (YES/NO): NO